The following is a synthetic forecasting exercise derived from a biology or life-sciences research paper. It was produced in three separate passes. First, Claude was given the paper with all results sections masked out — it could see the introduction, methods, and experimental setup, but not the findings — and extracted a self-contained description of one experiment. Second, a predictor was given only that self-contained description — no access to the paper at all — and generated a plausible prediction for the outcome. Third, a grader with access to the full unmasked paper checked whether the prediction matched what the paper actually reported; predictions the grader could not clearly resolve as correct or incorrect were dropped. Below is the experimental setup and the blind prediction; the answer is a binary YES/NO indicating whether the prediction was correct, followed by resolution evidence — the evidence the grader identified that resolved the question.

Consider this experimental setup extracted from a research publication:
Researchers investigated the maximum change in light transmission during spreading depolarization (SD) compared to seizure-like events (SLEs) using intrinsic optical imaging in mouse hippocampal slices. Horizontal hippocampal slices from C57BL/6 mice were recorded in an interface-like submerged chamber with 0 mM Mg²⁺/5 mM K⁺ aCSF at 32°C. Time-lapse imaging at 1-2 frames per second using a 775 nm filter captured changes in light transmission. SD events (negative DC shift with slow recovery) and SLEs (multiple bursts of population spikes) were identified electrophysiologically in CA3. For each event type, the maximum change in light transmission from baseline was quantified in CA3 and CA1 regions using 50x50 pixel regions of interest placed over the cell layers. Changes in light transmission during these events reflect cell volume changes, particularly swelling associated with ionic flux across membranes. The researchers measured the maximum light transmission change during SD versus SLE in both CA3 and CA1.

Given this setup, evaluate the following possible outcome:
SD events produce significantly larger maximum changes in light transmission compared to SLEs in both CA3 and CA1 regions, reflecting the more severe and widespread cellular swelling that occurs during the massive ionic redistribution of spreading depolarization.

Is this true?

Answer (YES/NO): NO